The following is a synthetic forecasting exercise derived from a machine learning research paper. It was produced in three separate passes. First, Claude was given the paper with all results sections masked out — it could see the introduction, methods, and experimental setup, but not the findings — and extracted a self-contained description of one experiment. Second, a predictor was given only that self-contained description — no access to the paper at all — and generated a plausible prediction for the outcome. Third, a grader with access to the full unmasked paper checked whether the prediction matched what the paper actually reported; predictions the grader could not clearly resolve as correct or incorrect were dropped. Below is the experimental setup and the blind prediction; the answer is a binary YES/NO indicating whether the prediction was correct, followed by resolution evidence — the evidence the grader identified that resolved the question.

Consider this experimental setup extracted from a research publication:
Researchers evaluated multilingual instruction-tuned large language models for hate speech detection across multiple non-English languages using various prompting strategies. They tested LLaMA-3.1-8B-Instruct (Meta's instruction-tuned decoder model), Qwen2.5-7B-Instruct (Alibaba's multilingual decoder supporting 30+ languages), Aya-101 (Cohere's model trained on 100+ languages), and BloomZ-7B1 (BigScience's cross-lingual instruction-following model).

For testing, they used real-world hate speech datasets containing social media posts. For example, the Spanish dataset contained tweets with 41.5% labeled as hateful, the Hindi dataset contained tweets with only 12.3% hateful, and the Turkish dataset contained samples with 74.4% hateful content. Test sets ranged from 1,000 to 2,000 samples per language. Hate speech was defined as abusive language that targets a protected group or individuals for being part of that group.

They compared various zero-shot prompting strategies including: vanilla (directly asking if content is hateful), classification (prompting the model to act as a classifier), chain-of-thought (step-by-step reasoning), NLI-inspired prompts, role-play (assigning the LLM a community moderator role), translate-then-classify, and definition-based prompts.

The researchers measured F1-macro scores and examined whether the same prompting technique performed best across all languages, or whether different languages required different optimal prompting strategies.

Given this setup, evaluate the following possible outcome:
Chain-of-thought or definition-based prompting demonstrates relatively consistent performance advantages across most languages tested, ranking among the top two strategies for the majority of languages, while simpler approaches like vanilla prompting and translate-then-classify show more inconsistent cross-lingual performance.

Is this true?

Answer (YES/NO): NO